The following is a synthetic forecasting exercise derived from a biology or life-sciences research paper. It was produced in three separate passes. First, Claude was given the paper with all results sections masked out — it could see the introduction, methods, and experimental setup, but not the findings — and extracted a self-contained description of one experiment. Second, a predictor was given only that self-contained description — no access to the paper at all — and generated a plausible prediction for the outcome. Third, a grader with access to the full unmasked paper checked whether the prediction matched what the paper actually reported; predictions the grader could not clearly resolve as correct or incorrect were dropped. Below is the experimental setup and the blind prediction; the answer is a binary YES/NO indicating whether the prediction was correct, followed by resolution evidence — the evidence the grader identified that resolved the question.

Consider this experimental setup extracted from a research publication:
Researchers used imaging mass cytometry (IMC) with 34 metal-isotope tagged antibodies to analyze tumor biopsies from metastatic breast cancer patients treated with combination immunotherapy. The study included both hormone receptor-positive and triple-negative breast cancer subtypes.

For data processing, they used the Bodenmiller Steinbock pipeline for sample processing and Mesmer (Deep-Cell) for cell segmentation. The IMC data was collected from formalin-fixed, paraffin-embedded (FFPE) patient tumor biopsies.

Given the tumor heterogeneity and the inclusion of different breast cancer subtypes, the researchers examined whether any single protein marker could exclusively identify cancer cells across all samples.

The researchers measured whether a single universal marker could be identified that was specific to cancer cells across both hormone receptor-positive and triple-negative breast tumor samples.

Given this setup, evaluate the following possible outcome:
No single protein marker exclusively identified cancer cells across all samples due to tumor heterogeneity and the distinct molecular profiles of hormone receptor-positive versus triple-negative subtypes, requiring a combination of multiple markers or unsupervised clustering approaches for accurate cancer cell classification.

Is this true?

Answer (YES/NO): YES